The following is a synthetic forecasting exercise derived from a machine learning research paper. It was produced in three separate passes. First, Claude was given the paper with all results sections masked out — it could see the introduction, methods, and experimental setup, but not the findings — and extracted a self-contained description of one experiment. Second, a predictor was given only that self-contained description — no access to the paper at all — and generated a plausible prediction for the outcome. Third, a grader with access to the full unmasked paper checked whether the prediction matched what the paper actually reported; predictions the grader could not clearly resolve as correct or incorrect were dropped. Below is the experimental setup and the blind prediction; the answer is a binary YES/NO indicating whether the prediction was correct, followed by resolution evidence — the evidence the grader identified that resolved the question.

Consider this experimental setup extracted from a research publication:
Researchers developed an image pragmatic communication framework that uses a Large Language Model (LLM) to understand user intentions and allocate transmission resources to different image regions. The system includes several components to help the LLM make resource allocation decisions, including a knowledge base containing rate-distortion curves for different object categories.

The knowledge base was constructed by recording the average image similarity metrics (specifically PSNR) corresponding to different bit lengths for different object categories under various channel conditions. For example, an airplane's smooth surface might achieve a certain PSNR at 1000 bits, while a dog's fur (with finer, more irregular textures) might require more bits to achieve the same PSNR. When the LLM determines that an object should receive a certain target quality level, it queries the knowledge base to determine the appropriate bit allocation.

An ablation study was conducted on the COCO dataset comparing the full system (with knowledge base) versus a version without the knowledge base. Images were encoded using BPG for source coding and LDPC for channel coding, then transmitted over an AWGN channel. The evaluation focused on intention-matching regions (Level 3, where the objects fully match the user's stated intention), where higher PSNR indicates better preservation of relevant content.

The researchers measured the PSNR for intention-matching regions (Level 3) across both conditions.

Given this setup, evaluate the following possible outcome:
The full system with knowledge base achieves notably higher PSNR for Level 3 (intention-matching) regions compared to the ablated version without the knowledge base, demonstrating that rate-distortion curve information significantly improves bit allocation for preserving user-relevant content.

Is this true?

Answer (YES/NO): NO